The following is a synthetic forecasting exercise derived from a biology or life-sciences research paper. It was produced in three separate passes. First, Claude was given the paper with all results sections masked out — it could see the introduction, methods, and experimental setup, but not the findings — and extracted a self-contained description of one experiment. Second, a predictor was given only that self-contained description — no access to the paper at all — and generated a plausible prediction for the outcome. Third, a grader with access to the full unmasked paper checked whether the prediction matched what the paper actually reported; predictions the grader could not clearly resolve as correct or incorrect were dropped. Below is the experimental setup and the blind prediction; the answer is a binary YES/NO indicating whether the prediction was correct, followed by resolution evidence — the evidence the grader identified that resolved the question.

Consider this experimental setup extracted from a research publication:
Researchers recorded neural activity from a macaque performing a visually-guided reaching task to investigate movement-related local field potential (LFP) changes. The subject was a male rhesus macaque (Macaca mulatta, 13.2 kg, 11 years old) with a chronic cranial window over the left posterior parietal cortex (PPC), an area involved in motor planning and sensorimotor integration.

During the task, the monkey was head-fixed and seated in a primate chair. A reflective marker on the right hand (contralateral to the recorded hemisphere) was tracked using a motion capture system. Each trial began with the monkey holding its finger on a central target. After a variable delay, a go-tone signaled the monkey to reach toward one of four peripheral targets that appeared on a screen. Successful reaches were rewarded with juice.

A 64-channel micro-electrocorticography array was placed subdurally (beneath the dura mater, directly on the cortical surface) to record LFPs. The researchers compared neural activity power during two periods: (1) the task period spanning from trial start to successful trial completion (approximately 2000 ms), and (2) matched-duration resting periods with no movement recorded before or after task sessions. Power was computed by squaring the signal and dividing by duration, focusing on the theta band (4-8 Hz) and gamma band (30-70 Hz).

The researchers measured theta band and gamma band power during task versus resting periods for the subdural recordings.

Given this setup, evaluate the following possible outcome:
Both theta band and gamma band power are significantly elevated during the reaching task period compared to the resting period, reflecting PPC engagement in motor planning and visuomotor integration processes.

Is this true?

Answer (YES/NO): YES